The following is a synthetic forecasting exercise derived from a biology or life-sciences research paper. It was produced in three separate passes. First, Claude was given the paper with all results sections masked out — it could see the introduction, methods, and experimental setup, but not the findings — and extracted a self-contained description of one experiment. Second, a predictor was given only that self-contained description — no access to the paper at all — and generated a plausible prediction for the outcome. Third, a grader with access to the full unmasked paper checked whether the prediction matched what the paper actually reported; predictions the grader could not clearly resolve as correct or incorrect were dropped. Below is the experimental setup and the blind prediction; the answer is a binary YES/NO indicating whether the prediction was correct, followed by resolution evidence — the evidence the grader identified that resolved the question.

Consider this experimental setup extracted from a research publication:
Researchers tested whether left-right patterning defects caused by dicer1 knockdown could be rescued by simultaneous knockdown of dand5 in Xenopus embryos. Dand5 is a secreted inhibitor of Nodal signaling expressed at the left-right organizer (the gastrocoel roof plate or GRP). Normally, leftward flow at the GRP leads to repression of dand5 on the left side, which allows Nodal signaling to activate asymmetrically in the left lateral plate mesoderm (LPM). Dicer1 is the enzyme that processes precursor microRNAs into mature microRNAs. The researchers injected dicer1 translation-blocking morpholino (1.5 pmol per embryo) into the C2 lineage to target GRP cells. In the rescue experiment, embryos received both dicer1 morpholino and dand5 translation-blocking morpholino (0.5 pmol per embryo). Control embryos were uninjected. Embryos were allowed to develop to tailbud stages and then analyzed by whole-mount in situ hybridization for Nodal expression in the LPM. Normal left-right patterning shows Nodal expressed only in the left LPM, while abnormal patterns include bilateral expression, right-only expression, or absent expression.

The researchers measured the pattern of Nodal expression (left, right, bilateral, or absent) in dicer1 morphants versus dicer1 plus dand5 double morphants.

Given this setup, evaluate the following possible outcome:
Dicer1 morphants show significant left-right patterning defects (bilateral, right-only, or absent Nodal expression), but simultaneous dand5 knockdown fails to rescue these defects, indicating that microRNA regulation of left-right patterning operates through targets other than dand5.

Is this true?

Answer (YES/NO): NO